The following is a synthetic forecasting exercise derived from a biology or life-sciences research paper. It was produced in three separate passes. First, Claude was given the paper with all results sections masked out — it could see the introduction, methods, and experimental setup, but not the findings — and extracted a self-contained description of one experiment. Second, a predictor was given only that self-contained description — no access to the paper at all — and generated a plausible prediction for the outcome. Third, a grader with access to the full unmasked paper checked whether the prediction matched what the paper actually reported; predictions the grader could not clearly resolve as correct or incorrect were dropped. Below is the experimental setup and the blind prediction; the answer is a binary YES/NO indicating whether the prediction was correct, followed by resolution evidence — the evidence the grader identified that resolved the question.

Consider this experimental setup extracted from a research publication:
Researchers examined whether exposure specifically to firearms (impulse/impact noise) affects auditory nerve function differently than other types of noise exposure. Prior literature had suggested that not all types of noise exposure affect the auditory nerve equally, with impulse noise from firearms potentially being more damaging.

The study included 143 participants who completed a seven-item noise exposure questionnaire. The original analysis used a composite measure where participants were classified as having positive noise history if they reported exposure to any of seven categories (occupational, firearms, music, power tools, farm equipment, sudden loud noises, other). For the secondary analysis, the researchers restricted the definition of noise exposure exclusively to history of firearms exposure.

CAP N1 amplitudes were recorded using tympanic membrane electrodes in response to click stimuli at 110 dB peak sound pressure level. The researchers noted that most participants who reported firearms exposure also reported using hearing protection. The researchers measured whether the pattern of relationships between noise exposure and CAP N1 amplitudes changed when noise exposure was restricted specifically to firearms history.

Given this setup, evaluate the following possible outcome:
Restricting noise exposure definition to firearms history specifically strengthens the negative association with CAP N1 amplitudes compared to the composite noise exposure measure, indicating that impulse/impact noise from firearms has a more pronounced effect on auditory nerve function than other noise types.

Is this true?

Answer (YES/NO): NO